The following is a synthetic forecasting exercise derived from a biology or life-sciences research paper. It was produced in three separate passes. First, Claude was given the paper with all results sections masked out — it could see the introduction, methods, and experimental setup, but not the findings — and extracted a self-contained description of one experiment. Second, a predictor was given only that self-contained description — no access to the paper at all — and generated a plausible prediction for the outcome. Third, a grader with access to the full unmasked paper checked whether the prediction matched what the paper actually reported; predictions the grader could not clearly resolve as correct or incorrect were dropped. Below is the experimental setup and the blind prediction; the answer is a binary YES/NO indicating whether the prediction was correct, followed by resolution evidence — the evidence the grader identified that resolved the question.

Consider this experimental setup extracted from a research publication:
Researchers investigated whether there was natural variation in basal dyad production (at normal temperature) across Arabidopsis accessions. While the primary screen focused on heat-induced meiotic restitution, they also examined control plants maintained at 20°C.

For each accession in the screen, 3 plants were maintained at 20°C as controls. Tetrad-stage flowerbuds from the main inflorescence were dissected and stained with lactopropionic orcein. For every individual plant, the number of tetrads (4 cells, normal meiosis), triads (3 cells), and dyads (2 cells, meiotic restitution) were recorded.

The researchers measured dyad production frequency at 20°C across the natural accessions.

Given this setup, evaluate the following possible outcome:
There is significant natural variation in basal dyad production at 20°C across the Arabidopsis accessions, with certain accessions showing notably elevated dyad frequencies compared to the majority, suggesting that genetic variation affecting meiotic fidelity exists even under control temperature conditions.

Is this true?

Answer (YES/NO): NO